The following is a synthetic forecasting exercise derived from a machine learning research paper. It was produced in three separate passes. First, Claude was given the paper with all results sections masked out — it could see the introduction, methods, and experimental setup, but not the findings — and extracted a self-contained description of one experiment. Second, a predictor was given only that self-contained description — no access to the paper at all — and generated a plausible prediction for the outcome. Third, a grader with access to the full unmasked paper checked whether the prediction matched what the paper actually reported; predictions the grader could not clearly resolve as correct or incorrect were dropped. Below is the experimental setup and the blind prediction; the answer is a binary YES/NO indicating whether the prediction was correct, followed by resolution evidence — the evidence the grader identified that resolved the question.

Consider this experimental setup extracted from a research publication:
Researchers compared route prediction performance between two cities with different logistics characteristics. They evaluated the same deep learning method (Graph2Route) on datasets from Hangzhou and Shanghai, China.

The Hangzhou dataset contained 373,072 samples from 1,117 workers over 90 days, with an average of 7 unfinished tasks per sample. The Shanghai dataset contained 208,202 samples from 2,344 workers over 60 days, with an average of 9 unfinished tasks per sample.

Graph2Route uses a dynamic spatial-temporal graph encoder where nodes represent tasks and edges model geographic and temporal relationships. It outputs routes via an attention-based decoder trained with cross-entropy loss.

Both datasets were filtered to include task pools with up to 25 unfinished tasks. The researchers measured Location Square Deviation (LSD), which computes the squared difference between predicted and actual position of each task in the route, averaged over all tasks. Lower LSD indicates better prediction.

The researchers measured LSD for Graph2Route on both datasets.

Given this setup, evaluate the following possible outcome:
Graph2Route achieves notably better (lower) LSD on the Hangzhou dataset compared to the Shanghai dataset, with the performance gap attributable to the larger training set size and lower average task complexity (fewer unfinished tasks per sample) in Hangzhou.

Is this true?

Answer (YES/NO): NO